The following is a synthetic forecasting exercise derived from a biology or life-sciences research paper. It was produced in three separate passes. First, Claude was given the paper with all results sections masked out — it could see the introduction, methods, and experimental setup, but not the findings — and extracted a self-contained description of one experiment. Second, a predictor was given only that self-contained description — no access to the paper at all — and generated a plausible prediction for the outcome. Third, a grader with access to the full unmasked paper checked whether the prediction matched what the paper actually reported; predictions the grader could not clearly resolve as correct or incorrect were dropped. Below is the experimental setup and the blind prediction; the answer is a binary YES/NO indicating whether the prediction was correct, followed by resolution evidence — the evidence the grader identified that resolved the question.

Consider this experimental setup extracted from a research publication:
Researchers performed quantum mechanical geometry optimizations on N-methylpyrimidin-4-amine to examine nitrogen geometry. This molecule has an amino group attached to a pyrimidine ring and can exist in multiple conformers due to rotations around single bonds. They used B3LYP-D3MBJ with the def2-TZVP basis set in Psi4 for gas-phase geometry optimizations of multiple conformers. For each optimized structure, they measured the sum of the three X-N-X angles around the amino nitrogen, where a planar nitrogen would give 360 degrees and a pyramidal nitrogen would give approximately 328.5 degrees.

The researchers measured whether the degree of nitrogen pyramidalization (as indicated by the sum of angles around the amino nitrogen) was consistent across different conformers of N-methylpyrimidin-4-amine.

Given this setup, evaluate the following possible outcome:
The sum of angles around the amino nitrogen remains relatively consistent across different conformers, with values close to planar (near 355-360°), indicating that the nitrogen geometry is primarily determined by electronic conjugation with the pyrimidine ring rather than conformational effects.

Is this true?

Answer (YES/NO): NO